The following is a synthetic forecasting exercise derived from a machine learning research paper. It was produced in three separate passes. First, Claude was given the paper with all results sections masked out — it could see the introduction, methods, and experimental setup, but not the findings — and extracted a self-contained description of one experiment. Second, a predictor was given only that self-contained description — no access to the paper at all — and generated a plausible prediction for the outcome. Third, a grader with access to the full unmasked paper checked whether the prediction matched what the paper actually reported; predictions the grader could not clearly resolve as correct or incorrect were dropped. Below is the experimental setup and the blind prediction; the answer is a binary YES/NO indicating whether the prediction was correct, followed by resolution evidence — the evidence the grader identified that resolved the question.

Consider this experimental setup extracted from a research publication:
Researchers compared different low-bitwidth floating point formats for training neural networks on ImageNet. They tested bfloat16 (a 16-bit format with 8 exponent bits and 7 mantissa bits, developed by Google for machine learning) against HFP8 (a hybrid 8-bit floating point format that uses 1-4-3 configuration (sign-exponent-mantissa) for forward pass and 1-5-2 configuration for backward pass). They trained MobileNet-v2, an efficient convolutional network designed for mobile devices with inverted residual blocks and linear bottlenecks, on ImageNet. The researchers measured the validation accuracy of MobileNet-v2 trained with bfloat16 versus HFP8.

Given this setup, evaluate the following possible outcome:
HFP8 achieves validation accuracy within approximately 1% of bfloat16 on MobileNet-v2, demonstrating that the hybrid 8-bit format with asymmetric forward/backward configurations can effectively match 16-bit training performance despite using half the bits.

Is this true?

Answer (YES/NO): YES